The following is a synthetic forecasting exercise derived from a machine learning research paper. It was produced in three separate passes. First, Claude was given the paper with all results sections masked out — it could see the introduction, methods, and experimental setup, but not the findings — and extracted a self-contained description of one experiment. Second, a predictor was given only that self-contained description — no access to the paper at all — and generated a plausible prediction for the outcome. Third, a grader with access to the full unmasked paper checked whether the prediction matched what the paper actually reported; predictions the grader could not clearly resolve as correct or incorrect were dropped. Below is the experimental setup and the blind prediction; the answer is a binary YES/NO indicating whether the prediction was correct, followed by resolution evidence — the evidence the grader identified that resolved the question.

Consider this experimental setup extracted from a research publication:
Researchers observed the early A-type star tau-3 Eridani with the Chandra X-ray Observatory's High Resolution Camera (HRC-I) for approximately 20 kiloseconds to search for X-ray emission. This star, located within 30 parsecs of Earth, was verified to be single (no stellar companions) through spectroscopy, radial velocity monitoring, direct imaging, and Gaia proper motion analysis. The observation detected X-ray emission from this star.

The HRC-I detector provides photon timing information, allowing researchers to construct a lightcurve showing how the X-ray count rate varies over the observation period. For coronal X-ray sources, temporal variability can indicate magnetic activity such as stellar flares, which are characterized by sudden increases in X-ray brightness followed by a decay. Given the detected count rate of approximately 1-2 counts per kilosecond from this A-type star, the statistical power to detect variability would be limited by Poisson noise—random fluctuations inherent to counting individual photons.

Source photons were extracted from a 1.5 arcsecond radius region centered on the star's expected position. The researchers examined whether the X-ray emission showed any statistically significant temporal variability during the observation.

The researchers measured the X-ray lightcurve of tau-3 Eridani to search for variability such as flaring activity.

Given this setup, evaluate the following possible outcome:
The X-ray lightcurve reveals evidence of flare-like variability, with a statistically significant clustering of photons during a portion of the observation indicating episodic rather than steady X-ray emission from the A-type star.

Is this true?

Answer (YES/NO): NO